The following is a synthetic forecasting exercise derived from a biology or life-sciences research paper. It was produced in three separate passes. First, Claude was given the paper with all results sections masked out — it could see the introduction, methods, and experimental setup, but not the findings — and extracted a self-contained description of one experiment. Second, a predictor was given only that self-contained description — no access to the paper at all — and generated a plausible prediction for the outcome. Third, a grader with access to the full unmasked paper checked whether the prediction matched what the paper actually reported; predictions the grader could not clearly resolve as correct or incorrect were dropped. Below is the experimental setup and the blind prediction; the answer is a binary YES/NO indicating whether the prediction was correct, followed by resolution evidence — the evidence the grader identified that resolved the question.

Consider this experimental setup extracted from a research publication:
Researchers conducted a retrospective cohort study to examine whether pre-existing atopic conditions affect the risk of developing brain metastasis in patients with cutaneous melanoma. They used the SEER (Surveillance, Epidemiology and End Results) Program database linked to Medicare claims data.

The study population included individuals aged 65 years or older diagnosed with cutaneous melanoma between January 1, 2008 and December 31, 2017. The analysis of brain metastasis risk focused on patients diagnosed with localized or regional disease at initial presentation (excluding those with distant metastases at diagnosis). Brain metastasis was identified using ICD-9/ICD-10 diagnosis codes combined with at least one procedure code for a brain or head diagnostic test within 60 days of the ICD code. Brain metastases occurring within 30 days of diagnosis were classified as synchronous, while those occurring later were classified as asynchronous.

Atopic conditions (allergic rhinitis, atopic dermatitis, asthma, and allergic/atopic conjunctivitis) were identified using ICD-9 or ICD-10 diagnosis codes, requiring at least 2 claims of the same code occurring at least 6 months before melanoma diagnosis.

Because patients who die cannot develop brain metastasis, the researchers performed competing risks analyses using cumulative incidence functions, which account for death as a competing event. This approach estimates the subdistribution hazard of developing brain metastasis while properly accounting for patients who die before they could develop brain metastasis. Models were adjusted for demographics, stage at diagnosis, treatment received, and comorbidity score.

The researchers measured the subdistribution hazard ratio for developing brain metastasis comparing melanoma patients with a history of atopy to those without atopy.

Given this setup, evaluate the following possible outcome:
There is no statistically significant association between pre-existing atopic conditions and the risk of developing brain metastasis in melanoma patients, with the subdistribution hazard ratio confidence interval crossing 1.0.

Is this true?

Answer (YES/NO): NO